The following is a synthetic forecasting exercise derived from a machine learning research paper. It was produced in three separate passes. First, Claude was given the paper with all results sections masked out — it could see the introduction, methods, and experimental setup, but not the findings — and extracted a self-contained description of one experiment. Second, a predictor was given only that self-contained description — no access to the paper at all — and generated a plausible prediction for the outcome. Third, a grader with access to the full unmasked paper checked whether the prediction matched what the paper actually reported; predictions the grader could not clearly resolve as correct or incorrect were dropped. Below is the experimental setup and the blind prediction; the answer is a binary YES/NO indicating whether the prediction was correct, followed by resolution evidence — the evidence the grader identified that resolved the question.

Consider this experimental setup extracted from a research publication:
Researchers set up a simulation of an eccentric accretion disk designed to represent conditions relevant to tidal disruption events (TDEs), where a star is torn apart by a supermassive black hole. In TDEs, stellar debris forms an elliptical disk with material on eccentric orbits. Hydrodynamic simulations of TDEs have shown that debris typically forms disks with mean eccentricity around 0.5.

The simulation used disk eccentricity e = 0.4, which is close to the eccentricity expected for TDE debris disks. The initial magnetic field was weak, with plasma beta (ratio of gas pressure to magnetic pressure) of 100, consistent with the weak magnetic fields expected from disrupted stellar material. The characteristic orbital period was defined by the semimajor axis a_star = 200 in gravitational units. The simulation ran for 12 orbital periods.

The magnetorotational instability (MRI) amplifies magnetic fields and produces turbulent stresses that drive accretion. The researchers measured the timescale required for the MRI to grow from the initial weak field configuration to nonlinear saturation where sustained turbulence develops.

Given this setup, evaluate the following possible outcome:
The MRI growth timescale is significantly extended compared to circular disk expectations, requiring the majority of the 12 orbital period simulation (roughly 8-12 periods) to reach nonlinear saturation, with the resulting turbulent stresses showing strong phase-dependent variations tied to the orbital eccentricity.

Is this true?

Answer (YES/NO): NO